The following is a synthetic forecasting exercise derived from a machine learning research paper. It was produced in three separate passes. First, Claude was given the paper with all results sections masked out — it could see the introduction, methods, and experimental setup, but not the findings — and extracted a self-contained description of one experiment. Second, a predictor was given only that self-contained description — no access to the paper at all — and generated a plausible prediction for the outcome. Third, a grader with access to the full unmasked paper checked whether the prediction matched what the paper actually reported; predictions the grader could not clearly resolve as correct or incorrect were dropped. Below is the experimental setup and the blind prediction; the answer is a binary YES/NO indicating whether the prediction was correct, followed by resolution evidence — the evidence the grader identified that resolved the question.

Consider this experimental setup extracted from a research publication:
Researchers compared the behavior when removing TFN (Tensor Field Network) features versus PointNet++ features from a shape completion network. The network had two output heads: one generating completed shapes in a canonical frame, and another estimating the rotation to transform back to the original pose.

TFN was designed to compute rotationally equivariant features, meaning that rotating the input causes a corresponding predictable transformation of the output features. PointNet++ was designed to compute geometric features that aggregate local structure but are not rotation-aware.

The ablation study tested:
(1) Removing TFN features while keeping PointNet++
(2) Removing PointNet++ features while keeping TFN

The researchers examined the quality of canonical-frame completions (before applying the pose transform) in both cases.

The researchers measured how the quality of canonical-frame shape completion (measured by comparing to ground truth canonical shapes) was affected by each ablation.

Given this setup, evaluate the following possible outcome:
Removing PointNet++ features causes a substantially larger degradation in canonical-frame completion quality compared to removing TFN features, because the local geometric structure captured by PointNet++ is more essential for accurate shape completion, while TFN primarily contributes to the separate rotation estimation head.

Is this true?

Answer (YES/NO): YES